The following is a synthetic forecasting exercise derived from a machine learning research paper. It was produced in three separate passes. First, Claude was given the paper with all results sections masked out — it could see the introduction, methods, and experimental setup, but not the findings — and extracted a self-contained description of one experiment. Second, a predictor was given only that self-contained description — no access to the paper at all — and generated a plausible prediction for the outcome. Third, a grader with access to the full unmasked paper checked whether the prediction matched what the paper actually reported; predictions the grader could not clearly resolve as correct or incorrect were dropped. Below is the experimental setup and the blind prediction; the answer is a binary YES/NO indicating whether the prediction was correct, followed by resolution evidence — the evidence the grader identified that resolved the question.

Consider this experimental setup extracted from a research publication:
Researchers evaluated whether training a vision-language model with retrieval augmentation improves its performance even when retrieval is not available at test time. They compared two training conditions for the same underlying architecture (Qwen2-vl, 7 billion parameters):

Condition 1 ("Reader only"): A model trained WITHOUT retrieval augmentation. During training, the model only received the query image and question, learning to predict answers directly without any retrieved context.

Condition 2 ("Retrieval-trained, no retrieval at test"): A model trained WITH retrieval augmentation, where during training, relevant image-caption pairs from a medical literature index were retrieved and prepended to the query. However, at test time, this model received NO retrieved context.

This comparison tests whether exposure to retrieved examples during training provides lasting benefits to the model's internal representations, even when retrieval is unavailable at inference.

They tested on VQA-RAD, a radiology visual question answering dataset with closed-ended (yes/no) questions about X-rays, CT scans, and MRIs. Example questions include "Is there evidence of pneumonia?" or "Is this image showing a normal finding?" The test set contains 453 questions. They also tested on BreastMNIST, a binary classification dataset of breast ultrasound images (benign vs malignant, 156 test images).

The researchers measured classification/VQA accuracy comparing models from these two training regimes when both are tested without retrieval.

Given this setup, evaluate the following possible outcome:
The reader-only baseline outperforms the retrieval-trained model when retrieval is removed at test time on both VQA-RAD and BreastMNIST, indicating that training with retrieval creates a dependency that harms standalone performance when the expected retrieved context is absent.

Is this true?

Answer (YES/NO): NO